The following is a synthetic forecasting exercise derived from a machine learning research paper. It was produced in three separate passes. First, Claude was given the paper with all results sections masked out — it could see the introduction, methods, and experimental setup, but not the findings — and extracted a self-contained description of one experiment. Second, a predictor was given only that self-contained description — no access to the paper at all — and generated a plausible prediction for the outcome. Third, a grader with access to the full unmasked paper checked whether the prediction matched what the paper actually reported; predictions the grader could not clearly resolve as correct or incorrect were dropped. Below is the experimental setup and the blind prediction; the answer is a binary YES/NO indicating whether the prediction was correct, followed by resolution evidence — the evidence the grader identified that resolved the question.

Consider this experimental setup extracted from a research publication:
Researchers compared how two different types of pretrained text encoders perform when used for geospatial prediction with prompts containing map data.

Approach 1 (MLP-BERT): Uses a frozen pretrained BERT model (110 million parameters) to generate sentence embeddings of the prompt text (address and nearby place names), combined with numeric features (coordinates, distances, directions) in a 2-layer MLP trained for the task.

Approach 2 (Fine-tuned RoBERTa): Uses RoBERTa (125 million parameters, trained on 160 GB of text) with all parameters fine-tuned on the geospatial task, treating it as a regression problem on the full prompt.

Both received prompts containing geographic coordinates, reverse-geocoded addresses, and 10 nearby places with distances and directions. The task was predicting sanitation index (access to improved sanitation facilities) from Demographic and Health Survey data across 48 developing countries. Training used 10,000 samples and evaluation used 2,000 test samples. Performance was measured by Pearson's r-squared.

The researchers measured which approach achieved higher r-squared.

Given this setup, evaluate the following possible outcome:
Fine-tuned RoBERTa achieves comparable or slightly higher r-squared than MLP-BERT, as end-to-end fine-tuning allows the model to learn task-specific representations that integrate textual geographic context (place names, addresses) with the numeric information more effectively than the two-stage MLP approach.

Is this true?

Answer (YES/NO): YES